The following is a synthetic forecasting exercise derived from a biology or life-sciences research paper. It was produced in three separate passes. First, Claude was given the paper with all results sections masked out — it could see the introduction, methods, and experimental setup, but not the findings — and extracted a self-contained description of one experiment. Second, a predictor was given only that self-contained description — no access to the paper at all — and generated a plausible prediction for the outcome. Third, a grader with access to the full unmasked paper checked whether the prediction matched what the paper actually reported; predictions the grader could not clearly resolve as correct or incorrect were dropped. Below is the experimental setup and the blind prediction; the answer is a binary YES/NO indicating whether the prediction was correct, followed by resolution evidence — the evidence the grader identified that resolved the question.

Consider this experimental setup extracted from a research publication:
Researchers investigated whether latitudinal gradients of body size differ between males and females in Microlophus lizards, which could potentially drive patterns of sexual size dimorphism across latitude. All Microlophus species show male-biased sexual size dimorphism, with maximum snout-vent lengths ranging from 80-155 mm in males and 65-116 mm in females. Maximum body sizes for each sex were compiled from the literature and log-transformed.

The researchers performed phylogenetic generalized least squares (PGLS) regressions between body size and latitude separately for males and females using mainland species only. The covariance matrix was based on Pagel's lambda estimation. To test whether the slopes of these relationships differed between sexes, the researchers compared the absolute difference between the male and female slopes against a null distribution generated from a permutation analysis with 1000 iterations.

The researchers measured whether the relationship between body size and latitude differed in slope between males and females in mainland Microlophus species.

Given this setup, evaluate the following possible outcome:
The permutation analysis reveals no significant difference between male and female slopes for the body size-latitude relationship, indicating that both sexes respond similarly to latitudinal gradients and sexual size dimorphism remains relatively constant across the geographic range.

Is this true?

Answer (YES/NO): YES